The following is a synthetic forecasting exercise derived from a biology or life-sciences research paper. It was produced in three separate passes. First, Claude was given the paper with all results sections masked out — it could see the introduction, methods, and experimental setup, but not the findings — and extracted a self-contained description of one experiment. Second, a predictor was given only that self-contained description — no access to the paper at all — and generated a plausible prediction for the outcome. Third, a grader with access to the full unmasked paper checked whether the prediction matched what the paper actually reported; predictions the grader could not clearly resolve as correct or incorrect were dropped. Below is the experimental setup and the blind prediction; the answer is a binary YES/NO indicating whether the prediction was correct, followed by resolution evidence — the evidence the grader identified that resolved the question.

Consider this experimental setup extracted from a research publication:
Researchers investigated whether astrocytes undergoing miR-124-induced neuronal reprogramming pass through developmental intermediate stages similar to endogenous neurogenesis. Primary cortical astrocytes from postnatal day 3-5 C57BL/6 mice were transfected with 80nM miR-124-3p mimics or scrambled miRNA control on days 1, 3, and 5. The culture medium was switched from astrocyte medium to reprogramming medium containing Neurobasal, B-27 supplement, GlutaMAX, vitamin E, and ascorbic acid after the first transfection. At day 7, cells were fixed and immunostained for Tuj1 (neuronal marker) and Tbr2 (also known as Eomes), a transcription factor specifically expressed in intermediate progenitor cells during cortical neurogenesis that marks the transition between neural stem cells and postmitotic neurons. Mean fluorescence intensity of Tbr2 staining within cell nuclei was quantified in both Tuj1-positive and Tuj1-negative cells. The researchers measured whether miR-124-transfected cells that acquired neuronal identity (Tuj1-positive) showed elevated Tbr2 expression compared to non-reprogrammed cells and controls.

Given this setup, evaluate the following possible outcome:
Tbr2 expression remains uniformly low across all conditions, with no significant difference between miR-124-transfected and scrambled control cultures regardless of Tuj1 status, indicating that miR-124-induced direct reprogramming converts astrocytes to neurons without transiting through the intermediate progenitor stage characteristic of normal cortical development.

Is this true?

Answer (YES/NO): NO